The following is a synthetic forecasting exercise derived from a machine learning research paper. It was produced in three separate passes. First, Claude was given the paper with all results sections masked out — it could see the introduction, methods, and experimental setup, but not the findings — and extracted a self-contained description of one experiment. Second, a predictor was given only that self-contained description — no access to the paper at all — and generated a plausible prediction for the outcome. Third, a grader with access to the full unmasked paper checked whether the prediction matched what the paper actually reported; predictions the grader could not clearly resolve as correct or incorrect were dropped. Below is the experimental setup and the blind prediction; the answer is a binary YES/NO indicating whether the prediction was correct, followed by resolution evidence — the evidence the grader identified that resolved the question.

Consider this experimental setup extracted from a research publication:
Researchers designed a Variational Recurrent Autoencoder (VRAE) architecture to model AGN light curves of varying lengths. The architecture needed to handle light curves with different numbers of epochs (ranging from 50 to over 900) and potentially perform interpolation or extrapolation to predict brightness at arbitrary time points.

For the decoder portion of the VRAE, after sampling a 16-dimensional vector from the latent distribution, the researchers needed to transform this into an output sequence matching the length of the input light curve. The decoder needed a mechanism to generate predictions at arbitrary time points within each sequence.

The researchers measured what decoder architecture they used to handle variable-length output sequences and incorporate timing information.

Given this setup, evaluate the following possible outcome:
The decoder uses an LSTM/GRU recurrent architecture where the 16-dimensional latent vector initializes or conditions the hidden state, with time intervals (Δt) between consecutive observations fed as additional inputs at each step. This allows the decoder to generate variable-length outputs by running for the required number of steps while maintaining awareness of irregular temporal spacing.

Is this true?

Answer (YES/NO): NO